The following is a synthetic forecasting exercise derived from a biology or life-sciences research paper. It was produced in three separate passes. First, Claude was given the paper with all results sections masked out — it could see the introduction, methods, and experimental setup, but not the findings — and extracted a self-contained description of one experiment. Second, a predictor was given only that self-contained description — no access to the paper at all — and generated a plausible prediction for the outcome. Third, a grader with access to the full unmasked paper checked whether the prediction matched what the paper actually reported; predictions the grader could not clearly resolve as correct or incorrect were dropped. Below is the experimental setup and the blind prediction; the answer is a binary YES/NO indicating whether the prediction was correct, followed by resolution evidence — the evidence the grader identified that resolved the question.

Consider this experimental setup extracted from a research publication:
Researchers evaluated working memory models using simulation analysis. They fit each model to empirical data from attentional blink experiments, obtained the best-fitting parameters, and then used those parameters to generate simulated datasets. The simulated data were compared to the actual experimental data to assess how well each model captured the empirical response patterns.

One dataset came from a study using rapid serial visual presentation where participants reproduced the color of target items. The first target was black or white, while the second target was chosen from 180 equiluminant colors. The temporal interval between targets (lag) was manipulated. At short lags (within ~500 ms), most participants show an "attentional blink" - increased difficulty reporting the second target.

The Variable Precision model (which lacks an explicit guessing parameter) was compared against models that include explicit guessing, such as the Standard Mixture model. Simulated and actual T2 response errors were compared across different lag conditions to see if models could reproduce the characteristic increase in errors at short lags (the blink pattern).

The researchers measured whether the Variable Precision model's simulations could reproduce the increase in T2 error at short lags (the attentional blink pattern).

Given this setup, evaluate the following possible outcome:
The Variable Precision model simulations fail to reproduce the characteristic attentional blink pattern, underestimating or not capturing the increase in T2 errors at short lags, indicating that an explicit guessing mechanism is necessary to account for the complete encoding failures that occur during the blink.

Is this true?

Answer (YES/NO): YES